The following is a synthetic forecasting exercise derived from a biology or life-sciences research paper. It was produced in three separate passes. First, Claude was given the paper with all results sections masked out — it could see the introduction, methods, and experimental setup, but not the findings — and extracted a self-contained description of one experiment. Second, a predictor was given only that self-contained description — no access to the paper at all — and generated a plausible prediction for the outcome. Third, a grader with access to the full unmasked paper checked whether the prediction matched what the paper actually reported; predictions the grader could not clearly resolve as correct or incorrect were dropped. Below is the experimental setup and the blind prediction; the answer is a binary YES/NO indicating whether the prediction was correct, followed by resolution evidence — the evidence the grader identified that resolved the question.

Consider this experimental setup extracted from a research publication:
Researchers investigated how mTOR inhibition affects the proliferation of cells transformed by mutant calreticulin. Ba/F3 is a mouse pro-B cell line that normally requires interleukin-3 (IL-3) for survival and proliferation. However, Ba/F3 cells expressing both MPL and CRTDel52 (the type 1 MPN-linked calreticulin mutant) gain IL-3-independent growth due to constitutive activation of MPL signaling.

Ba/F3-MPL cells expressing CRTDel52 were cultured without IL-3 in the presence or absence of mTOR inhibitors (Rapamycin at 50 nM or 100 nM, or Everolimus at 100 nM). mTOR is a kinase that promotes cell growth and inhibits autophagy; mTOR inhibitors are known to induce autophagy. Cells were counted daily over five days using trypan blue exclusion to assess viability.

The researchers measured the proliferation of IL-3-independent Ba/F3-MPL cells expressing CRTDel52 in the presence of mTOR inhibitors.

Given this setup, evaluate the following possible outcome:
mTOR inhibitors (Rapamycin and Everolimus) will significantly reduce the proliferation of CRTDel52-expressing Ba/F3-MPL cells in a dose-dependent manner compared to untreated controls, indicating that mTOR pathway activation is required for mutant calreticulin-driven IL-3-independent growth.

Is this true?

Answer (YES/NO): NO